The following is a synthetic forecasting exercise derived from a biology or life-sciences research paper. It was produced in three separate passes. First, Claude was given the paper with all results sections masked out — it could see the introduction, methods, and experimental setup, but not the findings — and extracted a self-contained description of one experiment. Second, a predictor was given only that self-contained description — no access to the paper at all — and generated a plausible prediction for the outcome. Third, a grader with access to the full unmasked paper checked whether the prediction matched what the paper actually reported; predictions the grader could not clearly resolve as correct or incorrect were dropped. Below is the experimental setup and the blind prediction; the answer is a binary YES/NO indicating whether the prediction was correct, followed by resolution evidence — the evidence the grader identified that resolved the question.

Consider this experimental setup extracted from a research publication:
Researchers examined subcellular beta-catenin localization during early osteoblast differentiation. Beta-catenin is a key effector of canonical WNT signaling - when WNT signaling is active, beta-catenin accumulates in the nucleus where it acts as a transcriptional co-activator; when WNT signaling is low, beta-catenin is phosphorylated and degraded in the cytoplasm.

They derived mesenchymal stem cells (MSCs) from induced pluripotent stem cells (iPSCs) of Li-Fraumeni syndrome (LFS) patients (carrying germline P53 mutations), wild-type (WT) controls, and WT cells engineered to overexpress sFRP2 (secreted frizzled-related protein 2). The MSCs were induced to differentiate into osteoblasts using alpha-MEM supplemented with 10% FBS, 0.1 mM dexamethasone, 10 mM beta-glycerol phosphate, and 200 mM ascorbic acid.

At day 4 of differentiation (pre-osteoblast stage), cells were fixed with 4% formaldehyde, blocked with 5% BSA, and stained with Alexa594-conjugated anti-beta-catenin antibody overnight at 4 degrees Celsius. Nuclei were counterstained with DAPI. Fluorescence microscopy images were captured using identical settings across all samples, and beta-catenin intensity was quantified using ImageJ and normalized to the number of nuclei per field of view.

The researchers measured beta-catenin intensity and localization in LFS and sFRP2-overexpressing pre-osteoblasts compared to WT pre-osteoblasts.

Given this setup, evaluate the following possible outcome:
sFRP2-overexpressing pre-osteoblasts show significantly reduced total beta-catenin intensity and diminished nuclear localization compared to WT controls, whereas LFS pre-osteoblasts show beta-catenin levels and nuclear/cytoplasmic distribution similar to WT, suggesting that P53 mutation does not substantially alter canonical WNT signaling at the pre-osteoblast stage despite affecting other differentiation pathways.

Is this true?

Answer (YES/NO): NO